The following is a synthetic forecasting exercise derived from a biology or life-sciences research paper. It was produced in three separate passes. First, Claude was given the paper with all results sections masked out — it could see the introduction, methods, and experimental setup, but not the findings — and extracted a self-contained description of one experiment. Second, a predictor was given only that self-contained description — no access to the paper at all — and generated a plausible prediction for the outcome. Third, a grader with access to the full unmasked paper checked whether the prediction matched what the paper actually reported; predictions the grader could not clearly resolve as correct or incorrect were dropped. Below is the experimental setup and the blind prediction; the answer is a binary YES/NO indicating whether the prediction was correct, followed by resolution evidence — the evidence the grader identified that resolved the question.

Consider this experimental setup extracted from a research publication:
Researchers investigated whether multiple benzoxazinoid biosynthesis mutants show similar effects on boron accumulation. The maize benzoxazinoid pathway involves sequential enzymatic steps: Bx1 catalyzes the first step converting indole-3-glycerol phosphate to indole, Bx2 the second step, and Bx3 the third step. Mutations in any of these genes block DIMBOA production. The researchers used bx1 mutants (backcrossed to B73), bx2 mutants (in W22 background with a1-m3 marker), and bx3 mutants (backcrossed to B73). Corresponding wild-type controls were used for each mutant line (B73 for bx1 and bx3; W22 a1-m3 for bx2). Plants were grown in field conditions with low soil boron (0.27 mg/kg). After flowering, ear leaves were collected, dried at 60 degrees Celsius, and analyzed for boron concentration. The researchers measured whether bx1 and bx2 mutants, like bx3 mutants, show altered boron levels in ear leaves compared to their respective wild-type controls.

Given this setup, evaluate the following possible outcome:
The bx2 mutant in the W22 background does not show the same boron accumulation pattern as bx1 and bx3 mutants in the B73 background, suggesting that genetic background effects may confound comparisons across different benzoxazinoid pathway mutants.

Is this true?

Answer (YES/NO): NO